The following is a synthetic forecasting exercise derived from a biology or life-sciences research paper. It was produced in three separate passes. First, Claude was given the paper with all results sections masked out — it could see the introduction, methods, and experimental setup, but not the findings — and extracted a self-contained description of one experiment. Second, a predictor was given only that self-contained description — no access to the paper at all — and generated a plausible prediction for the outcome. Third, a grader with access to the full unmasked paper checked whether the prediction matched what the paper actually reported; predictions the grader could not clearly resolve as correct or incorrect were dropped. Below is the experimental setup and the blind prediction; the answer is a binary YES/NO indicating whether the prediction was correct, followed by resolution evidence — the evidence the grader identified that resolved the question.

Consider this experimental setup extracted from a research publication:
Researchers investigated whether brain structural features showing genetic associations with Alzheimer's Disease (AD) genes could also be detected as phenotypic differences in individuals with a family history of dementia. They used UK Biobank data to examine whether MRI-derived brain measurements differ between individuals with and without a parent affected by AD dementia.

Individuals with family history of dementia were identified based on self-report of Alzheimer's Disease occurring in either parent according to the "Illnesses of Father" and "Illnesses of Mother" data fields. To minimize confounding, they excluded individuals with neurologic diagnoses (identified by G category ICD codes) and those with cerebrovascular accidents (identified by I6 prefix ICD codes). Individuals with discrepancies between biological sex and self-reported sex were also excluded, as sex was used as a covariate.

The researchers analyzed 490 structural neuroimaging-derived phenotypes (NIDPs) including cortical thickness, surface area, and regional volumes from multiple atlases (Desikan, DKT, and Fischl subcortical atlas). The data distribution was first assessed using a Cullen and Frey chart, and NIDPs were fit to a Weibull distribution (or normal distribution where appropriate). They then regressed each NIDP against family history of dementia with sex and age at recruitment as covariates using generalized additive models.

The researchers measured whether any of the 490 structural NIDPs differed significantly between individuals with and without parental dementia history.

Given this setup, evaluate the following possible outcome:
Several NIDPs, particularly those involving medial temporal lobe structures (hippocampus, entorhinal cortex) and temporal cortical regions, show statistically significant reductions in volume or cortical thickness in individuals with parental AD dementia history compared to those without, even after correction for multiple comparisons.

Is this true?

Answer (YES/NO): NO